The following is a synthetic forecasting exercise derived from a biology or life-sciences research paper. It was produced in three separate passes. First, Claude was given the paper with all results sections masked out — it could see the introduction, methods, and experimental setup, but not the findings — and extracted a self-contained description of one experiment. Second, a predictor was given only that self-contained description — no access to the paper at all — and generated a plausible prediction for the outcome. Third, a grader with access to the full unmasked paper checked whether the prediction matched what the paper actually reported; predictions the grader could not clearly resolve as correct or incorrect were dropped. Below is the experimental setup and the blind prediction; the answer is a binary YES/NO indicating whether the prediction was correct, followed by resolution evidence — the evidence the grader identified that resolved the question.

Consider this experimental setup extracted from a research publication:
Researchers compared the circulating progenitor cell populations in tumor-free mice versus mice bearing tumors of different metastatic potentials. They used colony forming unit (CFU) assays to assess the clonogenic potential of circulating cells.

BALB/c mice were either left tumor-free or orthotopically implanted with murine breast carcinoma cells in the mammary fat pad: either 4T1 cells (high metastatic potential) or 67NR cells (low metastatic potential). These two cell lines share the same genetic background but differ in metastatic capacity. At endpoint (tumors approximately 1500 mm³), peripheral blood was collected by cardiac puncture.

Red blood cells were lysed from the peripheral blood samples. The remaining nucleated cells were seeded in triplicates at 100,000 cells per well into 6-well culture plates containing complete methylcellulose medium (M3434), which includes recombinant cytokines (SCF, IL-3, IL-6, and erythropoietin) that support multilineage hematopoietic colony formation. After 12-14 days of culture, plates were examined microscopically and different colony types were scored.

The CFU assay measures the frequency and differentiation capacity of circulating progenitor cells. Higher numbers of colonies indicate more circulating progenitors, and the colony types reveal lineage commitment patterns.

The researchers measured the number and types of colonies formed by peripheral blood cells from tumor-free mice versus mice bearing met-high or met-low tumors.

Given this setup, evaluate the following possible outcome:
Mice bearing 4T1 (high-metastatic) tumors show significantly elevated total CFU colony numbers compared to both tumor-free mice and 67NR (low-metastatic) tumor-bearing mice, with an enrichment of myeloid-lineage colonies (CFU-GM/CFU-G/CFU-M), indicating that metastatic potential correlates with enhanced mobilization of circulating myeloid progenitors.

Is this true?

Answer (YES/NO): NO